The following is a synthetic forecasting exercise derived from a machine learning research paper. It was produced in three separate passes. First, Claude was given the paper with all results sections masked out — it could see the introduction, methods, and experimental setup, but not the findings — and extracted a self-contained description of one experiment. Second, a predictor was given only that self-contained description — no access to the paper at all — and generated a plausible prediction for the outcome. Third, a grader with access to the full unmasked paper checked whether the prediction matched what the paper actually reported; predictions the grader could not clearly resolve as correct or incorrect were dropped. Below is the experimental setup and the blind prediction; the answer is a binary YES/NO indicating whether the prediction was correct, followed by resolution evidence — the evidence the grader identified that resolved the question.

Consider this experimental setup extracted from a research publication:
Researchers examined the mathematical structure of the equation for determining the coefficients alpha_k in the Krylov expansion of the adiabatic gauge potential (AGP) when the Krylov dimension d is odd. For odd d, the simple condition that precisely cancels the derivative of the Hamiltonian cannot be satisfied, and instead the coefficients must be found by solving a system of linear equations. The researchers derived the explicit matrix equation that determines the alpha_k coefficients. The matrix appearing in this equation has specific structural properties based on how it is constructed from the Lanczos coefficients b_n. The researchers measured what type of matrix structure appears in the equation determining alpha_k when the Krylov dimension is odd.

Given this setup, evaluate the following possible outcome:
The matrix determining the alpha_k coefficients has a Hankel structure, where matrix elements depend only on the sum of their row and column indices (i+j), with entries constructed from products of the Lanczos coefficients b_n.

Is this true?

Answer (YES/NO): NO